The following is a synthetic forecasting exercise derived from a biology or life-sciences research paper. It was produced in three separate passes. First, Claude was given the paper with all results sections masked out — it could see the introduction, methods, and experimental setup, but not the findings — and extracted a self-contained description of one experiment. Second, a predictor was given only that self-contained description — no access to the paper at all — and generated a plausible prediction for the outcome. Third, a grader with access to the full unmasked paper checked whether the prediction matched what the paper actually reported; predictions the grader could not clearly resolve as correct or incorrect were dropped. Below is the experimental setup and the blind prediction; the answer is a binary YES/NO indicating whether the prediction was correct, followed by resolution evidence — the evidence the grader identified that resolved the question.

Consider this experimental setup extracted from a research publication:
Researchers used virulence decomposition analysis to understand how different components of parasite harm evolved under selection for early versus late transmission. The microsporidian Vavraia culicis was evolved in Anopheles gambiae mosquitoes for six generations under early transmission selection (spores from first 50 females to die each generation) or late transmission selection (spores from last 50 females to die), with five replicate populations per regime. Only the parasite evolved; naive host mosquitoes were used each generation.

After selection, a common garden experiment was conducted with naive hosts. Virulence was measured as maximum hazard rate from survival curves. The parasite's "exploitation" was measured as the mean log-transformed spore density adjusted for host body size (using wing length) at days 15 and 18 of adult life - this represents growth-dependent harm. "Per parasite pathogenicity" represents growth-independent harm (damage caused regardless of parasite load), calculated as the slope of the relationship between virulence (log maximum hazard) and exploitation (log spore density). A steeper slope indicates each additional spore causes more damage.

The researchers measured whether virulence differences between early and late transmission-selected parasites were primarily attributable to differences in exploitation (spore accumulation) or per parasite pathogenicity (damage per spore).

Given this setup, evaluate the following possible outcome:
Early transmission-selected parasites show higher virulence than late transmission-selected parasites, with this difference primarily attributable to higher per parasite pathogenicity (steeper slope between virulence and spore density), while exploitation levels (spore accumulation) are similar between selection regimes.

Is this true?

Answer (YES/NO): NO